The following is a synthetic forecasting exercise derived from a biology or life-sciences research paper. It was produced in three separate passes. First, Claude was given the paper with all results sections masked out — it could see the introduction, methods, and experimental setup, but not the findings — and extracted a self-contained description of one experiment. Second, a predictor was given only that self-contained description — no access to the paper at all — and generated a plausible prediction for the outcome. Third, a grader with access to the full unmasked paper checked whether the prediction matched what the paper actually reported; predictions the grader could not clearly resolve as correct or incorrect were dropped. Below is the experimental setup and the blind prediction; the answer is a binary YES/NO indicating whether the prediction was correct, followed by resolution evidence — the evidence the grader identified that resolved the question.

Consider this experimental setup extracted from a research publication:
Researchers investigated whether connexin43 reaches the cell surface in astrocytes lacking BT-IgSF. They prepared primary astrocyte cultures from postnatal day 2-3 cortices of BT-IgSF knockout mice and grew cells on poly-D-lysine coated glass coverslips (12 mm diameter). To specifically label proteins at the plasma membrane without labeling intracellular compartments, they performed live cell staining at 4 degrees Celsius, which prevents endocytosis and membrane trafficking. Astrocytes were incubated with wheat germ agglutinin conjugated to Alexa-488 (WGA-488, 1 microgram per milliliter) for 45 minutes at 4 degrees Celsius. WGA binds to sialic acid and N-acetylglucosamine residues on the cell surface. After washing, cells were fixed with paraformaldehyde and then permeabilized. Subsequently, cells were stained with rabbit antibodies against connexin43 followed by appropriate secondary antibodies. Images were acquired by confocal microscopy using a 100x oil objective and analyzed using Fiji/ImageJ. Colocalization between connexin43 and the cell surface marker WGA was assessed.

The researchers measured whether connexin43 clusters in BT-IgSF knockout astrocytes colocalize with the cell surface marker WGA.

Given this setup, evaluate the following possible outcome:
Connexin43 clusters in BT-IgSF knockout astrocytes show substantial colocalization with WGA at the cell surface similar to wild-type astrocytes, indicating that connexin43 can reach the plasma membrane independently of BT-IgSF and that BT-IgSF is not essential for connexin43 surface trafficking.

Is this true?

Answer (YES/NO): YES